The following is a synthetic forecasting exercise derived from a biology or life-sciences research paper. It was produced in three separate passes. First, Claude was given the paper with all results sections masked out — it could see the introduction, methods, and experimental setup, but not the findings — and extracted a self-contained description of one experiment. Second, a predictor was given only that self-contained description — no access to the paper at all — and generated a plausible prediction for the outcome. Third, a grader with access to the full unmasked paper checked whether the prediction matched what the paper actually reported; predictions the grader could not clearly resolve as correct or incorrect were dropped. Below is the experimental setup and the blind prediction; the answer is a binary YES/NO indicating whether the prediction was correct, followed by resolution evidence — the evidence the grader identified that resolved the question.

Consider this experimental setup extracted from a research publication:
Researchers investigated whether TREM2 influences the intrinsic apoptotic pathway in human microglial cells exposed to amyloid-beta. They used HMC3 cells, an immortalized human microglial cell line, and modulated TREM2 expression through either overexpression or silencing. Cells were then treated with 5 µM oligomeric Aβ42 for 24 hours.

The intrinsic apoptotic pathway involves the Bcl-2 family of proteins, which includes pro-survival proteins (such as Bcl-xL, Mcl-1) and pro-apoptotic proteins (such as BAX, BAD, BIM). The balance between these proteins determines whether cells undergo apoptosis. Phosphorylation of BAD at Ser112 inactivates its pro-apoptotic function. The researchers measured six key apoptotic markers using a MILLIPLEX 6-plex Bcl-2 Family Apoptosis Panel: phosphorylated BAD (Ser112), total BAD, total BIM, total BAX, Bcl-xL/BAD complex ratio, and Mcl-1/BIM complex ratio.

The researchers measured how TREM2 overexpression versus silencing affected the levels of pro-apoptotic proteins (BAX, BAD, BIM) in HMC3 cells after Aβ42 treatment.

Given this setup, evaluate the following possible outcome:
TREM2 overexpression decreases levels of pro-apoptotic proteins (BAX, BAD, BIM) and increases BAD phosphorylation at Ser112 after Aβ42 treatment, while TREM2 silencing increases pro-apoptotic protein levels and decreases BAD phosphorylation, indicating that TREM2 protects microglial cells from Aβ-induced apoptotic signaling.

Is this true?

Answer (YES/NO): NO